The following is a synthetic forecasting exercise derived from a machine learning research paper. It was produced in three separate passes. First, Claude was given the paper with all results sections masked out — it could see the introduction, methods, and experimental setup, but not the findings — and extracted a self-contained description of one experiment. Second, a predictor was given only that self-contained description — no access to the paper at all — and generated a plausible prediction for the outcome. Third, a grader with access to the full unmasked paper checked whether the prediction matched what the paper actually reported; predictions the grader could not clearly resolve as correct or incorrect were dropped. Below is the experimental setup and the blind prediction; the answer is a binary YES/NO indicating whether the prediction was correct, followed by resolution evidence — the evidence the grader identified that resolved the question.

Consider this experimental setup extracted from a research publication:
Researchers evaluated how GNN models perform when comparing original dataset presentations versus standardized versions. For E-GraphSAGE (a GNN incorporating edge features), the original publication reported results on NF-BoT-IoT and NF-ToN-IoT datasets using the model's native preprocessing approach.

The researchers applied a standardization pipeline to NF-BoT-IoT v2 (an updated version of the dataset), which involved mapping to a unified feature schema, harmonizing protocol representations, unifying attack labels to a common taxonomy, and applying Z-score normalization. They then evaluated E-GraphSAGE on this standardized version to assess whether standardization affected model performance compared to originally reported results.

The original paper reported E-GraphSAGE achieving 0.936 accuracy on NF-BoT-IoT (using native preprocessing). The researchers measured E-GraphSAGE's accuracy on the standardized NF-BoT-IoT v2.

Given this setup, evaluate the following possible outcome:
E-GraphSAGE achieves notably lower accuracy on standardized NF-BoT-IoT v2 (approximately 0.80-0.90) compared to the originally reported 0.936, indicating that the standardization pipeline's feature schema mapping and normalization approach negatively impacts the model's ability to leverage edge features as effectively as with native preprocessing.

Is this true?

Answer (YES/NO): NO